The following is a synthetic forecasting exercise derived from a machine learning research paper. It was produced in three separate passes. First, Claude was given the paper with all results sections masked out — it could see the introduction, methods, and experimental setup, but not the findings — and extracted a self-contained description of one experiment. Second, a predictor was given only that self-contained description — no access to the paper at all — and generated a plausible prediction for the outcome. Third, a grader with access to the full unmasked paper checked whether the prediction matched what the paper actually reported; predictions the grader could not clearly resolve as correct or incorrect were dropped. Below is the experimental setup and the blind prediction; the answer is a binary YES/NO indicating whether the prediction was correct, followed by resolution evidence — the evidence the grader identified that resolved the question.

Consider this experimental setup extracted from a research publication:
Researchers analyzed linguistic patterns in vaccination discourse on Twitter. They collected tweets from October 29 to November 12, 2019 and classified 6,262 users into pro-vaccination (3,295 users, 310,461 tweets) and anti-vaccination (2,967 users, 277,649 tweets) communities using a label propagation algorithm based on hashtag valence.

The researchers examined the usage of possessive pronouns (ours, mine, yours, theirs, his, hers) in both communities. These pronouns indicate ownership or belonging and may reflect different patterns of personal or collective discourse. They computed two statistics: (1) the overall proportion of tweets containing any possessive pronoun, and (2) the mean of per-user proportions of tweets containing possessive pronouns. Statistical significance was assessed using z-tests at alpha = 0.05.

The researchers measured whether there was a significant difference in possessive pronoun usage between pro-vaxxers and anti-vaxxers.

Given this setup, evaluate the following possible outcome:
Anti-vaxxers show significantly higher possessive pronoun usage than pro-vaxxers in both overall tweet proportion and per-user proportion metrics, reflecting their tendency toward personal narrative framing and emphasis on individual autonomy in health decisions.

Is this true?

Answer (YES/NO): NO